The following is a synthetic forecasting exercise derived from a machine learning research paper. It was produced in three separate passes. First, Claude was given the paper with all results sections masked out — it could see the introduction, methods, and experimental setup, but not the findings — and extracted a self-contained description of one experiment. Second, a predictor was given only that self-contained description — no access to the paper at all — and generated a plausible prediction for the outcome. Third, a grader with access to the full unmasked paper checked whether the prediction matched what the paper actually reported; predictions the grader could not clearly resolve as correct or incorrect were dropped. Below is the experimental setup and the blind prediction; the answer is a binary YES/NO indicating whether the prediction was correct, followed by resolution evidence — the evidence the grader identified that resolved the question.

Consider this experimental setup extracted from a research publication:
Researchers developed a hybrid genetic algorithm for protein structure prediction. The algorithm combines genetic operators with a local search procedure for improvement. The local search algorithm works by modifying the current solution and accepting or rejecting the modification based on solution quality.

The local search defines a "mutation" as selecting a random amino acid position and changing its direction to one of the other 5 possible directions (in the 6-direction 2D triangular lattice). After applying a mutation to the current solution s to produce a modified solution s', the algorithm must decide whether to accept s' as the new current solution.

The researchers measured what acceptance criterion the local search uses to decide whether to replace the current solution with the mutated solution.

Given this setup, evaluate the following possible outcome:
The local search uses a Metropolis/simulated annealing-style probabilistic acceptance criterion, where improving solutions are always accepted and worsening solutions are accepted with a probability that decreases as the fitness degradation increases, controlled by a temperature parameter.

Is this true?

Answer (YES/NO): NO